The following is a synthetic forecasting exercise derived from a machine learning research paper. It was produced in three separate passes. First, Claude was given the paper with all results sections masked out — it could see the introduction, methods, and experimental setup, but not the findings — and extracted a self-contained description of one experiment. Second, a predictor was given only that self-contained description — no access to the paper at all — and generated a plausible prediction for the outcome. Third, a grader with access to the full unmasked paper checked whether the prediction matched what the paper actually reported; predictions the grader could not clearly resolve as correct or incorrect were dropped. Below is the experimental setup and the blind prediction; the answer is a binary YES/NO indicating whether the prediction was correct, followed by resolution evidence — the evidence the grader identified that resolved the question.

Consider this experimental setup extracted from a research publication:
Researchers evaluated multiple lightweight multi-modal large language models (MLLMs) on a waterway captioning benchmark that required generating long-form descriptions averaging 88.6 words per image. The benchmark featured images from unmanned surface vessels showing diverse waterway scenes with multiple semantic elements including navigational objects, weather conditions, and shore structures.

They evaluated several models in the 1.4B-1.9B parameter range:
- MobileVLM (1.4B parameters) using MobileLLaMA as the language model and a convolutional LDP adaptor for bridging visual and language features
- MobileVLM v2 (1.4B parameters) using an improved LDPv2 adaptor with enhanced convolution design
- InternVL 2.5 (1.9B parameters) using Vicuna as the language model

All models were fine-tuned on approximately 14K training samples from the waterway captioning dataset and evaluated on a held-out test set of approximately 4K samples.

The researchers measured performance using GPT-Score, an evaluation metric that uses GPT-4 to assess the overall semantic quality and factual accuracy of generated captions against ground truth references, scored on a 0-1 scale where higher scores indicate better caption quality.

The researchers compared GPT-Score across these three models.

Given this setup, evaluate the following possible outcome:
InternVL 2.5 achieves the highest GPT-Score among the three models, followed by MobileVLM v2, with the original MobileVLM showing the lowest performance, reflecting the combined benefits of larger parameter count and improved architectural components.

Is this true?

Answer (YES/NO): YES